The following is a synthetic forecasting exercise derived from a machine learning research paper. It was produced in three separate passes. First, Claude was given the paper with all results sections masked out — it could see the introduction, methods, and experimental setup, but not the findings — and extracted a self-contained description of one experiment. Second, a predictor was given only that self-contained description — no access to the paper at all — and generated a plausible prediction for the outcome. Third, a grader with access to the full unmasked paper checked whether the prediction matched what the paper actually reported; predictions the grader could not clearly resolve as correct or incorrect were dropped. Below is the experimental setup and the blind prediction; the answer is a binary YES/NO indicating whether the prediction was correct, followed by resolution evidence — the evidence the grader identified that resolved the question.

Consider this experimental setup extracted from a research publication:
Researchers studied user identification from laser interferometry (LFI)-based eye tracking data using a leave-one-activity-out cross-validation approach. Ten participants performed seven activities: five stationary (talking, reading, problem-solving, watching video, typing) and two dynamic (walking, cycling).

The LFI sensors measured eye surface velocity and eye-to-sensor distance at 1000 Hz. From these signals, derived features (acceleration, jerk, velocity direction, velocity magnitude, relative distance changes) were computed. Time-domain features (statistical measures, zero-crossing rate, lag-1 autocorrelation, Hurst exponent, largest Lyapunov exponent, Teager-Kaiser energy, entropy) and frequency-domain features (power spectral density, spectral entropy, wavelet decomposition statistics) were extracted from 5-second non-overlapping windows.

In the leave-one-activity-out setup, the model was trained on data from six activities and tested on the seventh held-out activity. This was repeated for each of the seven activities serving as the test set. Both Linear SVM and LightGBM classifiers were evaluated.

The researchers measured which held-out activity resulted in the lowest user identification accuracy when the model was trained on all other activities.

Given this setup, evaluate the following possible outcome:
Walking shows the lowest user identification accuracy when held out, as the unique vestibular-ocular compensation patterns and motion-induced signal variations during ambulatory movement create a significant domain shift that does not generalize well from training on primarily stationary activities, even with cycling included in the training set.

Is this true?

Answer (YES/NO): NO